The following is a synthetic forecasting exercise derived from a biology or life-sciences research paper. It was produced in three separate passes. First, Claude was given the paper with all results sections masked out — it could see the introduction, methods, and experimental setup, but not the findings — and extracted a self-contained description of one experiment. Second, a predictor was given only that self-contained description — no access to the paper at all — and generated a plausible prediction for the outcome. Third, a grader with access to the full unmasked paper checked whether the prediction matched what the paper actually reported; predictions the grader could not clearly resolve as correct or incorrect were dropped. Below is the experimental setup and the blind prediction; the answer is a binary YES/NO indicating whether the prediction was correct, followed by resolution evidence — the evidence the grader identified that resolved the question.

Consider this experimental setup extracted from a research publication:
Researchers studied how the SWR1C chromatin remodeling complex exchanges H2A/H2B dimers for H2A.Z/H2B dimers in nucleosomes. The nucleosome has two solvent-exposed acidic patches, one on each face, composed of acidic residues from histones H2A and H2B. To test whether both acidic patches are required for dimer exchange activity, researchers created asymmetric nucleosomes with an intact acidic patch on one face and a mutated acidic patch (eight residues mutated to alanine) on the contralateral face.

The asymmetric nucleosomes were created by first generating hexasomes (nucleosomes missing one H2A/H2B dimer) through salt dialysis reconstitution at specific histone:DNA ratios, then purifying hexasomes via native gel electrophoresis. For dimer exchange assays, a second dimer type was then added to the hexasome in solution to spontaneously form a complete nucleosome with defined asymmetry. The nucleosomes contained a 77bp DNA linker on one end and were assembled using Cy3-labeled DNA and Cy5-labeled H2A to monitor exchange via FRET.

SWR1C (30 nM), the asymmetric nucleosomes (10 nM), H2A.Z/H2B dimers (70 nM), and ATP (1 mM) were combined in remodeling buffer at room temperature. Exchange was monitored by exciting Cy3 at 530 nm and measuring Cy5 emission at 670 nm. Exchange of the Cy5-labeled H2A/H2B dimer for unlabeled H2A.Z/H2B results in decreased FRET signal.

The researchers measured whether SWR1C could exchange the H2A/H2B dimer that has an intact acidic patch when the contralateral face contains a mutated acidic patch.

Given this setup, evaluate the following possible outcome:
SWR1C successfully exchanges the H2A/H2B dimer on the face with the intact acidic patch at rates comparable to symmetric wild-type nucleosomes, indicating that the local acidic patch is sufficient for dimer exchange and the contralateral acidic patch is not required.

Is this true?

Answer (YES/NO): NO